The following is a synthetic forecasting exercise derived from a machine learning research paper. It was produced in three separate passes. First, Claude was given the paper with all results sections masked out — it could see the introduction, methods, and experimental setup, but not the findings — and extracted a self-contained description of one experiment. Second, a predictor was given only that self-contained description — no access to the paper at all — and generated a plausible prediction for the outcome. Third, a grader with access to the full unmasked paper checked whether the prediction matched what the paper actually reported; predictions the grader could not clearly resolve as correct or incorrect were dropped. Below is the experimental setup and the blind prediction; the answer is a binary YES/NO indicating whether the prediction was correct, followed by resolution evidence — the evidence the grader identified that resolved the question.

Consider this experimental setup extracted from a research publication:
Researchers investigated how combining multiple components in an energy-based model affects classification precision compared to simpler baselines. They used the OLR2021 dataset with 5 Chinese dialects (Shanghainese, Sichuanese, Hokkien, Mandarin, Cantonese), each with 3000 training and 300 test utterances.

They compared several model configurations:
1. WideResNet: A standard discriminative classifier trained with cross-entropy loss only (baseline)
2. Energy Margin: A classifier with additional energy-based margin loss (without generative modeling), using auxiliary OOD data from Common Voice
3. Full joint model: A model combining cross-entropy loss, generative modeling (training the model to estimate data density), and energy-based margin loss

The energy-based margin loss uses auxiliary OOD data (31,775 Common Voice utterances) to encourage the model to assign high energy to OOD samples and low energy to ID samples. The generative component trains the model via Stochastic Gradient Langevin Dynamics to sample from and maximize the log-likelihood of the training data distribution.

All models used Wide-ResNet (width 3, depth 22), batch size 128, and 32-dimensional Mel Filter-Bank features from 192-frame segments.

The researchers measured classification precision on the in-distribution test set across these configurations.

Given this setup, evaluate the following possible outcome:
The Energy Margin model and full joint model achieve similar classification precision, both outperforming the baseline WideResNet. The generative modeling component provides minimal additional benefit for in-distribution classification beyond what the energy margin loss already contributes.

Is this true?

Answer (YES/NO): NO